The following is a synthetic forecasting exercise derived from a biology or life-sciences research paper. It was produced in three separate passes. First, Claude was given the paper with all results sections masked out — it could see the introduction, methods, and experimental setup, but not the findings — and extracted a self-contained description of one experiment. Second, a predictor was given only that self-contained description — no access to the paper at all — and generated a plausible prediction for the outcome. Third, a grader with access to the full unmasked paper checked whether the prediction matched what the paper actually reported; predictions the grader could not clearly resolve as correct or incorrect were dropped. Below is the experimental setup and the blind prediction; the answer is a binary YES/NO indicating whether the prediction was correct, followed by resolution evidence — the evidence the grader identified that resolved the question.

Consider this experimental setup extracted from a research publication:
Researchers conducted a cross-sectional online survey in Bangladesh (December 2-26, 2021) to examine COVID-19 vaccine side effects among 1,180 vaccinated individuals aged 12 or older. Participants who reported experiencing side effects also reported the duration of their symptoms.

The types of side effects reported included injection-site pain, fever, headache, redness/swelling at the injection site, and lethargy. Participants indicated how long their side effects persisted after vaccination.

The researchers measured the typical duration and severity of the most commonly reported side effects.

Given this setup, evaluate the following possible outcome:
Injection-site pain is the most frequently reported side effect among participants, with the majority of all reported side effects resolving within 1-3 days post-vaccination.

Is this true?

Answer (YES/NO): YES